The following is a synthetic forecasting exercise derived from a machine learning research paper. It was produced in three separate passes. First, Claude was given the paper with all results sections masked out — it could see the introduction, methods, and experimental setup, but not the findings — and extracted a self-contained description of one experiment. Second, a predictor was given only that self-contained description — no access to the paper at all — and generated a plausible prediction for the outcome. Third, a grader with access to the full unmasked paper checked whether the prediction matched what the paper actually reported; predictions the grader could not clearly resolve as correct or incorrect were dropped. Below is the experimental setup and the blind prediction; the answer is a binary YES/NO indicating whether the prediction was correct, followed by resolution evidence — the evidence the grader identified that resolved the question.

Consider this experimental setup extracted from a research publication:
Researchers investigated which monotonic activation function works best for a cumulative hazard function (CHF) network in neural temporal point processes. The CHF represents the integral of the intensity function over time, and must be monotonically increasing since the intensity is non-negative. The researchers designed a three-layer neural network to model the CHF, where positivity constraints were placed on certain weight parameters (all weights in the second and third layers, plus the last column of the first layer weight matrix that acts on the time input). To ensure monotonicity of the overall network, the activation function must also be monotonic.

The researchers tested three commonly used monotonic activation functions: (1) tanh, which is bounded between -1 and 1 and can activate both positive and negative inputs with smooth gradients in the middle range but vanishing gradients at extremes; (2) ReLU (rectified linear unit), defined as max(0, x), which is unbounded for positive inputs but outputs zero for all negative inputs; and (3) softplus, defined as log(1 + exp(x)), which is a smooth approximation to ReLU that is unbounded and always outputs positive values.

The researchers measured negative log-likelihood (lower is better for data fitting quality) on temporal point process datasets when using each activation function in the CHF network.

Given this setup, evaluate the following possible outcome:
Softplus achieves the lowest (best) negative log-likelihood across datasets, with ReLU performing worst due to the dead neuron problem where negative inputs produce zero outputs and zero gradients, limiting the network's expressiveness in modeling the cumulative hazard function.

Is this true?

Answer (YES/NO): NO